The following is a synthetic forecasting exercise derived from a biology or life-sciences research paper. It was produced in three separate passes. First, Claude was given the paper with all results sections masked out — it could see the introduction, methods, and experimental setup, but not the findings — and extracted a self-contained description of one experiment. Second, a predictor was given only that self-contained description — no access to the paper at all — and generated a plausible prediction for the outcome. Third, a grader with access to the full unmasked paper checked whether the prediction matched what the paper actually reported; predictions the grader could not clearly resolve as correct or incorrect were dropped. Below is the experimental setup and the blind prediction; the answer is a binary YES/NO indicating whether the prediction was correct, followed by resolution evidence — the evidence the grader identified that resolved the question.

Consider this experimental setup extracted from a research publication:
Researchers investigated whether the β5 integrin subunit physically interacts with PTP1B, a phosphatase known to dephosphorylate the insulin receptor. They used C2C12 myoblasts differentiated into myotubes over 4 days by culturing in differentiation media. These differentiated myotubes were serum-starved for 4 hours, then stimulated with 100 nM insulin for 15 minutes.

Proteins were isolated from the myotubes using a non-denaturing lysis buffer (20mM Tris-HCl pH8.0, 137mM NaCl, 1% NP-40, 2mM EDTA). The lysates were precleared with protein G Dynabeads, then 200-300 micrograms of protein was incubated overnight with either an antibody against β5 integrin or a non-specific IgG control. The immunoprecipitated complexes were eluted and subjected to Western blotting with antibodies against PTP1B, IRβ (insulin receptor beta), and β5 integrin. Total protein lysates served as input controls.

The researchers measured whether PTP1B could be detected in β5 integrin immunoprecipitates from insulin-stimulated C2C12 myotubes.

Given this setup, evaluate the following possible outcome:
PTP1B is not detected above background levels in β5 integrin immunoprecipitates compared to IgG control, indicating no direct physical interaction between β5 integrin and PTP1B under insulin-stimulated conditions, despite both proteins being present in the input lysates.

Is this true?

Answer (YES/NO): NO